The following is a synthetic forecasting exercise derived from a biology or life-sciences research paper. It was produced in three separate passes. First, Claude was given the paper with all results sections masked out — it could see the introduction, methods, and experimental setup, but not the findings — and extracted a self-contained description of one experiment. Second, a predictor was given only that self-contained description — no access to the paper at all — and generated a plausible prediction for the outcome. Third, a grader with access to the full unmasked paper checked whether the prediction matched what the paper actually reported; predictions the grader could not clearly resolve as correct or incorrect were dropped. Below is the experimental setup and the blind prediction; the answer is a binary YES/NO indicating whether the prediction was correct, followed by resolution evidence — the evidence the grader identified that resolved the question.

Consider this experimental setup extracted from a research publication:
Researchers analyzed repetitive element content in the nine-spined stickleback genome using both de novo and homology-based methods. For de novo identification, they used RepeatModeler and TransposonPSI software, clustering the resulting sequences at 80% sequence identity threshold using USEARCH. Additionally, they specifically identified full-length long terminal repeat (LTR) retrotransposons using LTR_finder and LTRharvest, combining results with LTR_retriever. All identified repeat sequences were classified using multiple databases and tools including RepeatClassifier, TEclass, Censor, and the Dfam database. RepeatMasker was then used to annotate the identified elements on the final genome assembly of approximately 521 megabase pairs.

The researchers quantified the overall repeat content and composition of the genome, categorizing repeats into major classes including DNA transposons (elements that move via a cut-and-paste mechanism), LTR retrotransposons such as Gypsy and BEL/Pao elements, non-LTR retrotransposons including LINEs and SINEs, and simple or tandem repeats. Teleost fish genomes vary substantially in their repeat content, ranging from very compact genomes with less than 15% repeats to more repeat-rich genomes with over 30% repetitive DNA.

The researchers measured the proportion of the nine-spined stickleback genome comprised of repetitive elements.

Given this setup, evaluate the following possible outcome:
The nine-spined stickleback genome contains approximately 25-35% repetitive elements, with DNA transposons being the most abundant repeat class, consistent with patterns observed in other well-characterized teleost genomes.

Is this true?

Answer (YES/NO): NO